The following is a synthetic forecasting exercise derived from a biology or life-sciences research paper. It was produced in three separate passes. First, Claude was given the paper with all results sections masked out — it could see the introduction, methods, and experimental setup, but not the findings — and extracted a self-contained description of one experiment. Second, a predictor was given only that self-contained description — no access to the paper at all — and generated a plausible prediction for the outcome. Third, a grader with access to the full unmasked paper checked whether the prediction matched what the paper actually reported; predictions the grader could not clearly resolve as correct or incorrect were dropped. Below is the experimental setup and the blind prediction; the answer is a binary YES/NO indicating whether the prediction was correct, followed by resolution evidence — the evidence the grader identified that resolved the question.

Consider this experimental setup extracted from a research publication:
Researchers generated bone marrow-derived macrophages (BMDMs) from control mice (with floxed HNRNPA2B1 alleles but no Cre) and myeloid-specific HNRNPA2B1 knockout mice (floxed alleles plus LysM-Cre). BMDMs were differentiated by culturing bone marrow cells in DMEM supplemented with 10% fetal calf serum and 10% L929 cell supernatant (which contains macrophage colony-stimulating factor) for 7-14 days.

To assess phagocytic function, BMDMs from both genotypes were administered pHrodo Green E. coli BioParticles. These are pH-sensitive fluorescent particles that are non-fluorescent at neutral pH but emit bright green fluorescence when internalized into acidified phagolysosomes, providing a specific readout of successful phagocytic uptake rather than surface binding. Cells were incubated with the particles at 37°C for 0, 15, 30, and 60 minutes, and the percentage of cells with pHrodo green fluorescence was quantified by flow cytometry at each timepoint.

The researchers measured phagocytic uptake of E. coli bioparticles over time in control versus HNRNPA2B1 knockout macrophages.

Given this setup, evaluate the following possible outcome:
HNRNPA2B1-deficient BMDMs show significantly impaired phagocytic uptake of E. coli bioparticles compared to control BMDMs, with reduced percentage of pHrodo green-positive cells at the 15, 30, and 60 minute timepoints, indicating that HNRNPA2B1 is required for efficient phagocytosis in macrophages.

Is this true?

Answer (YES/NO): NO